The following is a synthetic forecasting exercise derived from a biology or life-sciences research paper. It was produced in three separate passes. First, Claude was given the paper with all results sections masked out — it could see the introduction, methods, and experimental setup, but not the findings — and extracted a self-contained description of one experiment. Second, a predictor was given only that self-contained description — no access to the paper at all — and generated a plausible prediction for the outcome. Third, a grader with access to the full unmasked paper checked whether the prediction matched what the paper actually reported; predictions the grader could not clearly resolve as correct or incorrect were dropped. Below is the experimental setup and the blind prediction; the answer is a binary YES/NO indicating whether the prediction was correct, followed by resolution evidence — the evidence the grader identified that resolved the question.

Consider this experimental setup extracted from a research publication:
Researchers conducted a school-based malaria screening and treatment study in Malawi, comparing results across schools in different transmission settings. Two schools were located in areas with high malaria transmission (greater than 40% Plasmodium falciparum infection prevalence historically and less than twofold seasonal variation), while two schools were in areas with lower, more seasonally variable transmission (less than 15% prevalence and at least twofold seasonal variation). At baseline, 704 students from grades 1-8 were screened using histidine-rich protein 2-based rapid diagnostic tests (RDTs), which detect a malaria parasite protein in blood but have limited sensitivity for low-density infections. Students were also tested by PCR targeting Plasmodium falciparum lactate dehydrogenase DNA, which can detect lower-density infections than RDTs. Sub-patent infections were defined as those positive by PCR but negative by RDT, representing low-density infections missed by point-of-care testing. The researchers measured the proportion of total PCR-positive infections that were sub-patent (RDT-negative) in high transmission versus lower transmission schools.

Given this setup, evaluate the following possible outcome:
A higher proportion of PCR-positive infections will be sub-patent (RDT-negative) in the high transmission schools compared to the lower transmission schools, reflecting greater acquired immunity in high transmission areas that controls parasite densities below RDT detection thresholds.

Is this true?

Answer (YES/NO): NO